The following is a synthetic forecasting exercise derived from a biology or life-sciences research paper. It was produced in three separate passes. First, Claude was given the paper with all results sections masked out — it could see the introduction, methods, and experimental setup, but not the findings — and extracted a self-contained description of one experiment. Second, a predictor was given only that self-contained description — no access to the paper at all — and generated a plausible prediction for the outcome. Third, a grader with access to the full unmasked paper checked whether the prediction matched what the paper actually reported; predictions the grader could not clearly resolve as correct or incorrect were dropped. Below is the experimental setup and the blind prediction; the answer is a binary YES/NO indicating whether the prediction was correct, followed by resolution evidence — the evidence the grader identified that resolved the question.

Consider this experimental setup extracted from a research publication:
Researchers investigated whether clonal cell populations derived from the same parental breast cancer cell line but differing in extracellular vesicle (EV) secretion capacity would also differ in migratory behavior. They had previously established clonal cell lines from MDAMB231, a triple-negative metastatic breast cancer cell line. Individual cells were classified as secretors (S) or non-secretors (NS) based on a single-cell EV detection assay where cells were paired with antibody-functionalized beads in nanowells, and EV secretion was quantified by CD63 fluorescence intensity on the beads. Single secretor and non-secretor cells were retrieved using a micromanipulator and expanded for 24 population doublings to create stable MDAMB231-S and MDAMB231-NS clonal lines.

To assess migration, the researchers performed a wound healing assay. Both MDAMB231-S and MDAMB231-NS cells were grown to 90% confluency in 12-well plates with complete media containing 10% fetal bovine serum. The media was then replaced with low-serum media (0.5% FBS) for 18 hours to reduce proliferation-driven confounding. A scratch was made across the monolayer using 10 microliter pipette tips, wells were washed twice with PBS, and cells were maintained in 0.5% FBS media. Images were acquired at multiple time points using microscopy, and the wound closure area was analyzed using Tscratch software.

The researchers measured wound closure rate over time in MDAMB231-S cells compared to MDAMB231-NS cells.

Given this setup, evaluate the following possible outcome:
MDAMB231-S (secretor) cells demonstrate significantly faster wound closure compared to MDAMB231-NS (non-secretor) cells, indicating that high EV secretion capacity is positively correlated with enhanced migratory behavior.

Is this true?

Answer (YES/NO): YES